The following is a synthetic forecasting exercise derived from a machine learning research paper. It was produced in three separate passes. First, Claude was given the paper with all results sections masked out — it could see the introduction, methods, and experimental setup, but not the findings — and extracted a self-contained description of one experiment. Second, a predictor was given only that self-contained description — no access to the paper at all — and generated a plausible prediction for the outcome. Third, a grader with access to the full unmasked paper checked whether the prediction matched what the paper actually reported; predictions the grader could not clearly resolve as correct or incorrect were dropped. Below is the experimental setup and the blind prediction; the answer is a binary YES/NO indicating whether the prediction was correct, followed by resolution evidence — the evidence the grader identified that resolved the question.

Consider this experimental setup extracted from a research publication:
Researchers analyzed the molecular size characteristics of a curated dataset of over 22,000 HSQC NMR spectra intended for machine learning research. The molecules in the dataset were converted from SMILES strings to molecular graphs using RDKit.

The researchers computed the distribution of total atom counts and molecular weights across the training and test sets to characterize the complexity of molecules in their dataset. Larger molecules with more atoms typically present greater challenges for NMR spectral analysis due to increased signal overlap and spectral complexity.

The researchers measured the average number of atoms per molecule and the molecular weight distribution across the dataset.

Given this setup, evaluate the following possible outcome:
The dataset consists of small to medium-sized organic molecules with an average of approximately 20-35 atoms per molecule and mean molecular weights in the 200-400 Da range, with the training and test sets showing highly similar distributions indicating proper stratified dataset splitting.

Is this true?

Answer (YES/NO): NO